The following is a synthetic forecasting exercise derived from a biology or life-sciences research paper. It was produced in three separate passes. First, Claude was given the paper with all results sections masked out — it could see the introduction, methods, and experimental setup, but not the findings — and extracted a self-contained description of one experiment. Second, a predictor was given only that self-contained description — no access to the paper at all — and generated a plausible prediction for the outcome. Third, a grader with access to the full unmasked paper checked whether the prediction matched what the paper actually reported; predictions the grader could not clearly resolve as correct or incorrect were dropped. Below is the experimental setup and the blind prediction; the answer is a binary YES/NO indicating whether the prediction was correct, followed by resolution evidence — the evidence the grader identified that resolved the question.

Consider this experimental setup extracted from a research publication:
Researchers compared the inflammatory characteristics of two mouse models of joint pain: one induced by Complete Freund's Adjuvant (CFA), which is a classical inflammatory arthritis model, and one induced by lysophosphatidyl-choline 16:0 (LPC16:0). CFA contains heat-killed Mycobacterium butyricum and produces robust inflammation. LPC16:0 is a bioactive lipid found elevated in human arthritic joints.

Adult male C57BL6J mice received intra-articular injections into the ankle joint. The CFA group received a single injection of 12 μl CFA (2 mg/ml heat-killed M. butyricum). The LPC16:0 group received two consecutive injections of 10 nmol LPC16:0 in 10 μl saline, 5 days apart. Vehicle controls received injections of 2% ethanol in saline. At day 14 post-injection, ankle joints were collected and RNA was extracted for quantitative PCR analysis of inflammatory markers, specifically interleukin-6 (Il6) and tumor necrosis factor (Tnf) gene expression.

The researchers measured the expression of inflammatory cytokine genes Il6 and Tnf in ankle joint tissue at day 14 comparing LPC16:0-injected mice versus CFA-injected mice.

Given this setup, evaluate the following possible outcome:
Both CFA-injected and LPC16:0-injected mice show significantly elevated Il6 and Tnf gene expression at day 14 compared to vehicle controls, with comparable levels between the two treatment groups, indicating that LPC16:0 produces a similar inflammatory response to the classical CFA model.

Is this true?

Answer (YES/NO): NO